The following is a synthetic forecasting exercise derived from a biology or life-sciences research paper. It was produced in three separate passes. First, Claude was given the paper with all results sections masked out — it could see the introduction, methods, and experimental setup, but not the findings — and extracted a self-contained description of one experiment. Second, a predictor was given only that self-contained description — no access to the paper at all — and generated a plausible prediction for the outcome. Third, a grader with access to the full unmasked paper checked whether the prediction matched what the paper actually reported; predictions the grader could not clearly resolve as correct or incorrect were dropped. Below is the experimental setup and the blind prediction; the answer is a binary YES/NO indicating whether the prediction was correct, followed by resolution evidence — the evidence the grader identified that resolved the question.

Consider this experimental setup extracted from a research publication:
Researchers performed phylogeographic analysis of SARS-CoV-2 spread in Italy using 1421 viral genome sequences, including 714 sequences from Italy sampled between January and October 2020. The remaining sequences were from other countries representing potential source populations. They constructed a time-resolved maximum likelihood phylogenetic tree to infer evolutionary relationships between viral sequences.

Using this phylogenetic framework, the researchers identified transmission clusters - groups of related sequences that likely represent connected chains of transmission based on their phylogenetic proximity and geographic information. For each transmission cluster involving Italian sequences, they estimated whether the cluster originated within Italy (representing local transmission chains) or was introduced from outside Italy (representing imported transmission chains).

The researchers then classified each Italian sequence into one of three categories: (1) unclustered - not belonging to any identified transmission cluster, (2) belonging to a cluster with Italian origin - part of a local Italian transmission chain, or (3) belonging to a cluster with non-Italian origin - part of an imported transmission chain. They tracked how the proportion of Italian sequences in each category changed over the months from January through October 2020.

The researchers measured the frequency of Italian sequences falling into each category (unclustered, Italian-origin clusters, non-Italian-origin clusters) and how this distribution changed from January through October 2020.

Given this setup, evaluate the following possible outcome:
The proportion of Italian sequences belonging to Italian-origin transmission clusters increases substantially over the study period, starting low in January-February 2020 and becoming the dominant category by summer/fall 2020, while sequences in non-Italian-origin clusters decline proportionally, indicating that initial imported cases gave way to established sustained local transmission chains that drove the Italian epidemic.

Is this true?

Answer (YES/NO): YES